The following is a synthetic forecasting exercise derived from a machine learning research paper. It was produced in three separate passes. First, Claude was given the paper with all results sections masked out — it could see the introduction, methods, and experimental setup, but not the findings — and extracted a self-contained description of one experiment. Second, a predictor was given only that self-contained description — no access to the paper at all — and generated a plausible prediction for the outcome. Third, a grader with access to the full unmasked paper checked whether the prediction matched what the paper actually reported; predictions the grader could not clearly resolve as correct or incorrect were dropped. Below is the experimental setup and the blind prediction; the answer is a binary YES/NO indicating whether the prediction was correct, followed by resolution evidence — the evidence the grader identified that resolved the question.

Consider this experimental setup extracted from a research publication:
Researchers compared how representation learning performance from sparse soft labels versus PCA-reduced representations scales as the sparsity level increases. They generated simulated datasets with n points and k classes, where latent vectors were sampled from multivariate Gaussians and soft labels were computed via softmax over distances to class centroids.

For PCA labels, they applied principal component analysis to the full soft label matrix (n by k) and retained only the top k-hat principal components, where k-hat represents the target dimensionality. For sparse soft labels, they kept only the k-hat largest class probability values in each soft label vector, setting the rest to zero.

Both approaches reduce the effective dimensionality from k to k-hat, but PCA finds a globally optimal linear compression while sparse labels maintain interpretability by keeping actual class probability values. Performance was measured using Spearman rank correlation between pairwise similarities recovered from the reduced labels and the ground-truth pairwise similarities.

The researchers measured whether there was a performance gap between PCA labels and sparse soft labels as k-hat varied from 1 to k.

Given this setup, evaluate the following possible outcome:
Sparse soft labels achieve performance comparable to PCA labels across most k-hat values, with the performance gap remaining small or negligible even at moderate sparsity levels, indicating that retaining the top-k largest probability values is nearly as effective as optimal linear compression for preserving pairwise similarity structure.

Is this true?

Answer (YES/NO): NO